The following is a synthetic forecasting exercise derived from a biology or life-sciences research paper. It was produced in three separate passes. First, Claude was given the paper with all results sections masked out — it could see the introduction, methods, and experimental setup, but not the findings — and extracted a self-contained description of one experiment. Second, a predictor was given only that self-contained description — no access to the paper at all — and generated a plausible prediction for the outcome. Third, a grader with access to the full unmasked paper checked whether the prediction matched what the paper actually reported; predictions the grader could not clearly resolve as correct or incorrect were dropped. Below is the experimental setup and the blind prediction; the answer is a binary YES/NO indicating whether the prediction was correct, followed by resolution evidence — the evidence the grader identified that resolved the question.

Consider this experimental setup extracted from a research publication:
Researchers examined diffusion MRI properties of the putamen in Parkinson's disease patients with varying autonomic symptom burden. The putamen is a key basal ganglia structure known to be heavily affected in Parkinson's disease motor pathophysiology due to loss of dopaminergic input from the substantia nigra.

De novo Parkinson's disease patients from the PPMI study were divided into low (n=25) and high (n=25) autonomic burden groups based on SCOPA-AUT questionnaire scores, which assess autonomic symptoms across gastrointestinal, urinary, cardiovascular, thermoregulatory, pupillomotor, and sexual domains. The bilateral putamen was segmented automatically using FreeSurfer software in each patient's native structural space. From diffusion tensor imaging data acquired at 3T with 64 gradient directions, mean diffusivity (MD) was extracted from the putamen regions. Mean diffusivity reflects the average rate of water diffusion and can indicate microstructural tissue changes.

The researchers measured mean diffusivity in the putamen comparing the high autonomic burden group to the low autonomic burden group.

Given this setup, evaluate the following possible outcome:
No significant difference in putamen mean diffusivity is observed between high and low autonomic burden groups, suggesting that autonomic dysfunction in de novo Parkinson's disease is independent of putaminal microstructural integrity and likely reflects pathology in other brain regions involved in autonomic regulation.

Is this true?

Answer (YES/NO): YES